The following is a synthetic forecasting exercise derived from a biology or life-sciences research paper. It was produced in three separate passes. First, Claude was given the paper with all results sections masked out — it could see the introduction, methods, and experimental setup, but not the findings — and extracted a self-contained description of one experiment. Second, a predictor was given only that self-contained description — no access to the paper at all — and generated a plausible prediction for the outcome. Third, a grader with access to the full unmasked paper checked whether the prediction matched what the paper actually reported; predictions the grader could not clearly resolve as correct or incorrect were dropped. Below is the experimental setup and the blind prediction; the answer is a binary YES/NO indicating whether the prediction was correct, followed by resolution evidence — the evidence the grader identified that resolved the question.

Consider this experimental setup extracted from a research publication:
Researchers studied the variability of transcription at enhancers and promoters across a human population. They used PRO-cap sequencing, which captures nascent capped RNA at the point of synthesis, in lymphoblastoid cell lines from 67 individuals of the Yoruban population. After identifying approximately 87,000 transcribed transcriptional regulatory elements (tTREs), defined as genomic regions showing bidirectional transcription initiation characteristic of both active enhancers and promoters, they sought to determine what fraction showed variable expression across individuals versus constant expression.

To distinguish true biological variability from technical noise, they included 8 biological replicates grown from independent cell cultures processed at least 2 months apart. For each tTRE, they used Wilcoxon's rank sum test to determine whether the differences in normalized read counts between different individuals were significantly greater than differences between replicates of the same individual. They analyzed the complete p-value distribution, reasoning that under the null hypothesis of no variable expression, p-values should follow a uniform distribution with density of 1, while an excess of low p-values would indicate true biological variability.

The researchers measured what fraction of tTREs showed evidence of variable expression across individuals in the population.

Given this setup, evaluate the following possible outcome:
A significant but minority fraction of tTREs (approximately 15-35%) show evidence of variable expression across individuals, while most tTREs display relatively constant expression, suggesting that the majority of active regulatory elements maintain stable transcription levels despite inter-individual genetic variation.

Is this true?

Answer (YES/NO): NO